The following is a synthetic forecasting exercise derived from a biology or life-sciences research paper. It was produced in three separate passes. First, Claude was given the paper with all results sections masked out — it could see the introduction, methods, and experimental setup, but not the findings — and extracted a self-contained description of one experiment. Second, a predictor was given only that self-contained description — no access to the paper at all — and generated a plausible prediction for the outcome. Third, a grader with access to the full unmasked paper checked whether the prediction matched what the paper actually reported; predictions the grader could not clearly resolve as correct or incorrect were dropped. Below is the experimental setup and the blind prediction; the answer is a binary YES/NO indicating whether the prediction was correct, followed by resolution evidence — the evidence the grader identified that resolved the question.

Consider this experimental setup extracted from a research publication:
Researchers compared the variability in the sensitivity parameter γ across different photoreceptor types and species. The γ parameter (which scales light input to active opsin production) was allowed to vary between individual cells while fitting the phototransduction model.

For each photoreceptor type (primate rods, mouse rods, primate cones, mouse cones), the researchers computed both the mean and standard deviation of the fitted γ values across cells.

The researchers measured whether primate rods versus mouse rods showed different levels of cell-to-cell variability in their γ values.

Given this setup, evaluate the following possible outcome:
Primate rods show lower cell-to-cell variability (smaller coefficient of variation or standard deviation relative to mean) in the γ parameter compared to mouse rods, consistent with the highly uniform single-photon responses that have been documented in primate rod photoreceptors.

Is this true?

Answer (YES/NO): YES